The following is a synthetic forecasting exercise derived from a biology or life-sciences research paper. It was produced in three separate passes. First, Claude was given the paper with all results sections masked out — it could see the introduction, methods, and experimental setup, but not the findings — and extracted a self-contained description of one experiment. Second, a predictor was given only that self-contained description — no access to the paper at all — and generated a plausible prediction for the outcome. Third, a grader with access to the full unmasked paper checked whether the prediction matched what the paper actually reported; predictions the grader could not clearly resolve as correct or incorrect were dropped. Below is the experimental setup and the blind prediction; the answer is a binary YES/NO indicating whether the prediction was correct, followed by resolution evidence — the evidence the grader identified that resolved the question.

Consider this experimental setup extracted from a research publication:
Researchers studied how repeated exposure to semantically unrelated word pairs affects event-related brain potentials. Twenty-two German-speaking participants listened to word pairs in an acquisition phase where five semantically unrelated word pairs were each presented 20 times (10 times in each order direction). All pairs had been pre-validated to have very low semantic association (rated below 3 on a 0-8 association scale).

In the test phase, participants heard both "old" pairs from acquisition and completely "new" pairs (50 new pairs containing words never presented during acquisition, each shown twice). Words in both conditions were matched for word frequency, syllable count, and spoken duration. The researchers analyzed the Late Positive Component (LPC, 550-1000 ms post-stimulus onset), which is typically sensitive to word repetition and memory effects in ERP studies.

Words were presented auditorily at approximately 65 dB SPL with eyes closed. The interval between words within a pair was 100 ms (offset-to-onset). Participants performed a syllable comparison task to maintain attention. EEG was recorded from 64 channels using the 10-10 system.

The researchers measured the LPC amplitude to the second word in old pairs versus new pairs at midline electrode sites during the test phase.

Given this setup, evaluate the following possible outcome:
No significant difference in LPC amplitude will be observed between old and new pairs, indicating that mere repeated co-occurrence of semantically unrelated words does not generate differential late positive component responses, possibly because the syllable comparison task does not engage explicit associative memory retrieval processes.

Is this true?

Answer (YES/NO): NO